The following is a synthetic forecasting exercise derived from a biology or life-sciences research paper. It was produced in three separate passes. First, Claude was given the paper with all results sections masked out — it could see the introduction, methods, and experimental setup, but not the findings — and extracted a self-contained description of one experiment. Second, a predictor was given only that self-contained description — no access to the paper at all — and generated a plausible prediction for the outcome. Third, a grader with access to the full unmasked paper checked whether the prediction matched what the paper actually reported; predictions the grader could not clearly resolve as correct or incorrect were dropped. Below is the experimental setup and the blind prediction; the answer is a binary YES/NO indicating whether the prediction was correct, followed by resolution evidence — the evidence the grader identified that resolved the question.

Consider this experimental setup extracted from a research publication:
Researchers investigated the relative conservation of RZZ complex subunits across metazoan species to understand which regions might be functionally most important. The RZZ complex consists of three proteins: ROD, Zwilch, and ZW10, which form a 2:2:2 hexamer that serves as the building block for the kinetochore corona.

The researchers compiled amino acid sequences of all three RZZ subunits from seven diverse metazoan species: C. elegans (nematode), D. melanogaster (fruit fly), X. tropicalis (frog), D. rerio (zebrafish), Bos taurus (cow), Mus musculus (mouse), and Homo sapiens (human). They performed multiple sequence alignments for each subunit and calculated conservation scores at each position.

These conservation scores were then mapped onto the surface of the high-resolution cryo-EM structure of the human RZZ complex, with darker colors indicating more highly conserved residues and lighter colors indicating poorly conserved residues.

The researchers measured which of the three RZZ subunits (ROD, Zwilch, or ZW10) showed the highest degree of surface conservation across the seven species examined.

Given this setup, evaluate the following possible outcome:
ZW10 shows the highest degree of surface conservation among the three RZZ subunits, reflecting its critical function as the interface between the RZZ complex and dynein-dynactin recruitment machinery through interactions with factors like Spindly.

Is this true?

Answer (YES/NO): YES